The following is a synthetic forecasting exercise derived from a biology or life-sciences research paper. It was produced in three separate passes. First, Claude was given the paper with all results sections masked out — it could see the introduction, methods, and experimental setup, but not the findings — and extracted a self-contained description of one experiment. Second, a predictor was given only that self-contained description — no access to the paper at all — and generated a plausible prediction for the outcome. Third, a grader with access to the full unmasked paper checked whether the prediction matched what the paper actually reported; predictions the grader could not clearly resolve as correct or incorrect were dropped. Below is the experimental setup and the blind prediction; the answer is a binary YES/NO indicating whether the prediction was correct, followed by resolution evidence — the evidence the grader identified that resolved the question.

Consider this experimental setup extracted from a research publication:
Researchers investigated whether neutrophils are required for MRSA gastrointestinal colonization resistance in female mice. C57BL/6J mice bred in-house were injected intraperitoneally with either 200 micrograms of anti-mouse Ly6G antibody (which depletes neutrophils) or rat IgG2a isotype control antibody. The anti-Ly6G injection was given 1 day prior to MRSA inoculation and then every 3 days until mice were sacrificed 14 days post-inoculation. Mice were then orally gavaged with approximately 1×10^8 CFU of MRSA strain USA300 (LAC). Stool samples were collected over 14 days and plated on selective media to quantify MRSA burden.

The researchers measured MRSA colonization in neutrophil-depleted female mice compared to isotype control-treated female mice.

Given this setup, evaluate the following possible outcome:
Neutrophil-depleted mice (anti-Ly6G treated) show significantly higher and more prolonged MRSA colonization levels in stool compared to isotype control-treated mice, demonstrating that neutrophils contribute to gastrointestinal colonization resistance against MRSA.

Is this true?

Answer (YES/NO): YES